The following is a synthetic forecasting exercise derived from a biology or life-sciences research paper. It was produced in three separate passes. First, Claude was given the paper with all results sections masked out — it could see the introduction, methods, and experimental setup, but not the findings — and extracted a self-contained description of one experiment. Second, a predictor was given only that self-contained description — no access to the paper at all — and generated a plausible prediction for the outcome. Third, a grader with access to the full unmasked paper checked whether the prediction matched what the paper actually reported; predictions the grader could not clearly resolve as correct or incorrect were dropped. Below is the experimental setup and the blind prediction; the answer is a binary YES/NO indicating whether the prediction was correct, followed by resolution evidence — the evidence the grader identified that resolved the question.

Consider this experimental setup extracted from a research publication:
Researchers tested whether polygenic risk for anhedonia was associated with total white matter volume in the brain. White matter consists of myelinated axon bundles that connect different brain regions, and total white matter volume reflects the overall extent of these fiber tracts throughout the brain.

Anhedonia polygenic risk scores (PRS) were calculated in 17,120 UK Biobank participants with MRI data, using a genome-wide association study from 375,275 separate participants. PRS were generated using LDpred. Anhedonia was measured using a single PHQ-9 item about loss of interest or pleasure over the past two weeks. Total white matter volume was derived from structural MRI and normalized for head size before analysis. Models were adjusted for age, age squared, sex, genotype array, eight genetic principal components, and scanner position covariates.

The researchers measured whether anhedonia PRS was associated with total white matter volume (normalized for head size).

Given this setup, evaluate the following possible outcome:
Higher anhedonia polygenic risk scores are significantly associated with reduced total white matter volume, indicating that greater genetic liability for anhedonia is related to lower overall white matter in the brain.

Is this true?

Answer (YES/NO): NO